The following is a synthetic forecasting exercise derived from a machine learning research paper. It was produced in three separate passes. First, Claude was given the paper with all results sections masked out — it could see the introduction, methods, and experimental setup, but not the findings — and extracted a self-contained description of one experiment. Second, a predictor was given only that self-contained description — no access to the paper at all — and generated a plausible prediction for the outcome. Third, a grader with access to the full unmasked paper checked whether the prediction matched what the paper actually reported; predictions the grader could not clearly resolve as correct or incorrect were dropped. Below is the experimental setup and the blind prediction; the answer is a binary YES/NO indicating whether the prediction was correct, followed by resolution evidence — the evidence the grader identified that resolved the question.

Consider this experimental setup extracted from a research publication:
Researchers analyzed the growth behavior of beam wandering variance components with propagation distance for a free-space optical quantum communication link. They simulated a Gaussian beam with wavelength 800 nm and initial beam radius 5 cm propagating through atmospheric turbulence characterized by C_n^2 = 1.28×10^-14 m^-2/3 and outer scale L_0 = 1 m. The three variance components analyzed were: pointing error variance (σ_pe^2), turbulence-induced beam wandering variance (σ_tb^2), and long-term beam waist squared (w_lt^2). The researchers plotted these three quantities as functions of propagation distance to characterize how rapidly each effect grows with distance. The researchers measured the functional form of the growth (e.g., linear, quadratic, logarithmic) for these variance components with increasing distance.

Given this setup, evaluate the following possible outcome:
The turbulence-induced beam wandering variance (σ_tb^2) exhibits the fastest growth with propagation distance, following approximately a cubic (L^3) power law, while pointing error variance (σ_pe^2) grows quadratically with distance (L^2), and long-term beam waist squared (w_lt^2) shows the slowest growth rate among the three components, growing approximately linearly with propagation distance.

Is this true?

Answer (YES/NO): NO